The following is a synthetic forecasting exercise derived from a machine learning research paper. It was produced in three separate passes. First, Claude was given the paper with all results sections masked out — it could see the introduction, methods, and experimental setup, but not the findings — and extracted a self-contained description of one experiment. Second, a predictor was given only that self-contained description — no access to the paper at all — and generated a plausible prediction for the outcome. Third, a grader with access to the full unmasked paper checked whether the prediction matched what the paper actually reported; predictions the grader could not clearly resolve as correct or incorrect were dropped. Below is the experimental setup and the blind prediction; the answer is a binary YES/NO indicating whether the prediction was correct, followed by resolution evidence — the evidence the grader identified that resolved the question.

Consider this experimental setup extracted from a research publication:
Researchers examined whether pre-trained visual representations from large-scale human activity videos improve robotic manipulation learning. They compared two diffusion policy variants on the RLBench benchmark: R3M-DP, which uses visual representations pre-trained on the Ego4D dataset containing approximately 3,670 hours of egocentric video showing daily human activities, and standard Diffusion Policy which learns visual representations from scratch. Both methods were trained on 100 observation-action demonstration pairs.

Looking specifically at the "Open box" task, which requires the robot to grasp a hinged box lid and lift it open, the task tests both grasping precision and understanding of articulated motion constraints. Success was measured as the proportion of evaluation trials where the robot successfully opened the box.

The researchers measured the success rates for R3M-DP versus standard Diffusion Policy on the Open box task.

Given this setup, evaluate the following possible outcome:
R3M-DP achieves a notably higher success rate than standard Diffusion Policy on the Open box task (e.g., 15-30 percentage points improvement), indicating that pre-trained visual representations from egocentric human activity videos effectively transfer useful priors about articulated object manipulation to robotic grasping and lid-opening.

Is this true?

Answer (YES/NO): NO